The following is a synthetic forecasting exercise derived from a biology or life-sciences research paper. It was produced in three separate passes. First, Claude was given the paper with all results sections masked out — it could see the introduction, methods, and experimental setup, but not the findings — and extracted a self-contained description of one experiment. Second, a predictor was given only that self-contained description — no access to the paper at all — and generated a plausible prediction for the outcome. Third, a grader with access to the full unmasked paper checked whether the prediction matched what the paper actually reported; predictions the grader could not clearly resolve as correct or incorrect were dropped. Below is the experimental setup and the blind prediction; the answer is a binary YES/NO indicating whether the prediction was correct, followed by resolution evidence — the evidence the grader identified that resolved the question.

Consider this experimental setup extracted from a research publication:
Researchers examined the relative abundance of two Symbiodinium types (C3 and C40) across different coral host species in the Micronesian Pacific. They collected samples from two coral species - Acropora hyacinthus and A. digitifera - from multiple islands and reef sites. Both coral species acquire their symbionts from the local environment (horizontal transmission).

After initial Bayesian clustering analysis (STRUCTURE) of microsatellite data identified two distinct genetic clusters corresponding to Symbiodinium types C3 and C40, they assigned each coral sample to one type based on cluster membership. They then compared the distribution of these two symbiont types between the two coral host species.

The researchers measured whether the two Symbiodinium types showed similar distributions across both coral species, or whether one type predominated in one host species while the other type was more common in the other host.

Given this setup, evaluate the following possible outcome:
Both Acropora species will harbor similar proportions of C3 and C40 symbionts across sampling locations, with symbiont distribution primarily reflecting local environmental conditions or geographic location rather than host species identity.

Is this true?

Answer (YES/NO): NO